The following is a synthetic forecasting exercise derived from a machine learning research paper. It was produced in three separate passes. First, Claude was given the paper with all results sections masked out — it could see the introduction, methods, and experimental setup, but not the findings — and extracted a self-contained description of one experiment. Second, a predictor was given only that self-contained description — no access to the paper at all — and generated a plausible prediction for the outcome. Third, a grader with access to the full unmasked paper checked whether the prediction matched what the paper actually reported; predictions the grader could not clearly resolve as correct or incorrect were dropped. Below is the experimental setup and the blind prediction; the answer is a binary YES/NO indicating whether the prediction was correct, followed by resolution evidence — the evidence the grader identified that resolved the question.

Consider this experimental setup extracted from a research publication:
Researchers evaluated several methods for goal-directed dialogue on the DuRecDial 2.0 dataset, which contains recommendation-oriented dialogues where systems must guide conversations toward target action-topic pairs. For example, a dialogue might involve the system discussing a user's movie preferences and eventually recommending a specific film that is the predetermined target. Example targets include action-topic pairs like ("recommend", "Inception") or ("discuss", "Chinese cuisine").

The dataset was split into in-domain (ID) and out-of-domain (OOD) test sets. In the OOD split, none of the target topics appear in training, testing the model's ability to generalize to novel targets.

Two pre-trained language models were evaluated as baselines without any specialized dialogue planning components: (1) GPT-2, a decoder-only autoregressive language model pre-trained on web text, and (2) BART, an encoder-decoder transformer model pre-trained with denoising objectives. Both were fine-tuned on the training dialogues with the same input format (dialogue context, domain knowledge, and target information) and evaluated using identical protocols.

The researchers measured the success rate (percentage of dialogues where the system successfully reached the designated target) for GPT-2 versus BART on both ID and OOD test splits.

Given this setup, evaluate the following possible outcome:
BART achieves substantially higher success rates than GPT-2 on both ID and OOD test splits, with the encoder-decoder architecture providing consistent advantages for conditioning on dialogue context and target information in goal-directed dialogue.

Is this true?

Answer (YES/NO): YES